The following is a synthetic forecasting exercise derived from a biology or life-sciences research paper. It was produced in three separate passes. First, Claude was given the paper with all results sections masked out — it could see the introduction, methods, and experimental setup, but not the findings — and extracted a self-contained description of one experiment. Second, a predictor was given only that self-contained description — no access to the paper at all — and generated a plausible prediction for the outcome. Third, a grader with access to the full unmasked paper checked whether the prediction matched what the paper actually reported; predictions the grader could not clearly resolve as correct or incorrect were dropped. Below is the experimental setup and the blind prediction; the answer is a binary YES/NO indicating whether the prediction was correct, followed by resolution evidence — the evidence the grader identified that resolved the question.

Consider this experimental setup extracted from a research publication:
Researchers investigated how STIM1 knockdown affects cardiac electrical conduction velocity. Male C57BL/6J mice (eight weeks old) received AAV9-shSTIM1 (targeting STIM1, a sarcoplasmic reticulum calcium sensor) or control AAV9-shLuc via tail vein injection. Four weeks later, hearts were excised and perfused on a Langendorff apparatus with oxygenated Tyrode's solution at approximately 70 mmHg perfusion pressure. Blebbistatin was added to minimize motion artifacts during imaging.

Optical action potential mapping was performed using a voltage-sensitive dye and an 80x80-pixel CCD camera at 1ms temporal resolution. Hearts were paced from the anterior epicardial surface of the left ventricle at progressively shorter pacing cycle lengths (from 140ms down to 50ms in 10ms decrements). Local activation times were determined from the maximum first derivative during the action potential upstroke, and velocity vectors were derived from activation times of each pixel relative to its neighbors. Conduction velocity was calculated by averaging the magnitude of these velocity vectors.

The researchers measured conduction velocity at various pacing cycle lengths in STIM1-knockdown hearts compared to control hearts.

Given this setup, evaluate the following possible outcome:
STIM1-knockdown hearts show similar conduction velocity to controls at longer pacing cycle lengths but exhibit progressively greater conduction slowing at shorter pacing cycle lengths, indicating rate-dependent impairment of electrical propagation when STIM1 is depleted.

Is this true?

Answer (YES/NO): NO